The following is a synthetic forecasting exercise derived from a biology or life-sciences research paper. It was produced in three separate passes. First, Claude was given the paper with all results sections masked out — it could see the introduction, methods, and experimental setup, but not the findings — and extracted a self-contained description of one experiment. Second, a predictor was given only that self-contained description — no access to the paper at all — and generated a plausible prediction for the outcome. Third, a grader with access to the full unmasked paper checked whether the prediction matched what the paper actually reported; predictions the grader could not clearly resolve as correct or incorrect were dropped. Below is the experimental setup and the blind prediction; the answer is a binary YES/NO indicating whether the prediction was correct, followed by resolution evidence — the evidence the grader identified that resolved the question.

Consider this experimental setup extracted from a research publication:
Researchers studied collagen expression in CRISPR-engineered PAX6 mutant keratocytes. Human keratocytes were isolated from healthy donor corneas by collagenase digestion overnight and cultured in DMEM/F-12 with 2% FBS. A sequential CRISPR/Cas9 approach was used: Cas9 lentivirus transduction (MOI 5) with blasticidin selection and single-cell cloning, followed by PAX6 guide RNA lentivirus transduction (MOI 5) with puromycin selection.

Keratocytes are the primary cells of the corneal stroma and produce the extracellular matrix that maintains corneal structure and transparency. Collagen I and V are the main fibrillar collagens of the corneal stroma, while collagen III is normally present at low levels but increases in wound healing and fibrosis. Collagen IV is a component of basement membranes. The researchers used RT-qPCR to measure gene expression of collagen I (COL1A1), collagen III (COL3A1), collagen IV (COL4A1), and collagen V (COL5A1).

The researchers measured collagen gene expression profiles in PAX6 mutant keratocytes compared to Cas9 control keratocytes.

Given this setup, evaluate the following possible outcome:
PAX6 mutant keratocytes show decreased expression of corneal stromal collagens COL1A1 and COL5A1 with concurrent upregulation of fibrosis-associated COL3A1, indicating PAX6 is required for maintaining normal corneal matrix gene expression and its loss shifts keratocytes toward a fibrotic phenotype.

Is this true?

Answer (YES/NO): NO